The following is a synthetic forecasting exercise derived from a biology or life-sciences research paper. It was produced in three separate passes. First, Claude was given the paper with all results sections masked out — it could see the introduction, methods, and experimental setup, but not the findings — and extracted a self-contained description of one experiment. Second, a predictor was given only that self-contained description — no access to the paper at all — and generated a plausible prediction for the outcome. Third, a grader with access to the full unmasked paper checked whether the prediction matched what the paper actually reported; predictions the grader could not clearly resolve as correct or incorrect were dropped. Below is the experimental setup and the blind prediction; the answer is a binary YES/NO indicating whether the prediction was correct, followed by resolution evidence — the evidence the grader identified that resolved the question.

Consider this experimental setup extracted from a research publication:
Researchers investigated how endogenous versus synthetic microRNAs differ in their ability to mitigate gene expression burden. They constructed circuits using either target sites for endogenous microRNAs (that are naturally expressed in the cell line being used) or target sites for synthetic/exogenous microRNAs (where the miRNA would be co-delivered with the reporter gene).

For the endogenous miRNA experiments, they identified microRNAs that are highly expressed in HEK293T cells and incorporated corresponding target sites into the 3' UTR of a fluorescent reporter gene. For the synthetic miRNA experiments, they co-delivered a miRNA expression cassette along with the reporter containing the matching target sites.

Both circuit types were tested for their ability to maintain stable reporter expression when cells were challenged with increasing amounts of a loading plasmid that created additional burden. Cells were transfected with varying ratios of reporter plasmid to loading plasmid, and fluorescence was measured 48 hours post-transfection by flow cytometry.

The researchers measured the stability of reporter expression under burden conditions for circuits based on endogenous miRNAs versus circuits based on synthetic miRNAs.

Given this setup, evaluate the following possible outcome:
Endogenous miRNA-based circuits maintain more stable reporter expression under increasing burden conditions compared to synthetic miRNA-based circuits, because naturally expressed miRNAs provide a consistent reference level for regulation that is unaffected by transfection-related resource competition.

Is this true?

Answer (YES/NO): NO